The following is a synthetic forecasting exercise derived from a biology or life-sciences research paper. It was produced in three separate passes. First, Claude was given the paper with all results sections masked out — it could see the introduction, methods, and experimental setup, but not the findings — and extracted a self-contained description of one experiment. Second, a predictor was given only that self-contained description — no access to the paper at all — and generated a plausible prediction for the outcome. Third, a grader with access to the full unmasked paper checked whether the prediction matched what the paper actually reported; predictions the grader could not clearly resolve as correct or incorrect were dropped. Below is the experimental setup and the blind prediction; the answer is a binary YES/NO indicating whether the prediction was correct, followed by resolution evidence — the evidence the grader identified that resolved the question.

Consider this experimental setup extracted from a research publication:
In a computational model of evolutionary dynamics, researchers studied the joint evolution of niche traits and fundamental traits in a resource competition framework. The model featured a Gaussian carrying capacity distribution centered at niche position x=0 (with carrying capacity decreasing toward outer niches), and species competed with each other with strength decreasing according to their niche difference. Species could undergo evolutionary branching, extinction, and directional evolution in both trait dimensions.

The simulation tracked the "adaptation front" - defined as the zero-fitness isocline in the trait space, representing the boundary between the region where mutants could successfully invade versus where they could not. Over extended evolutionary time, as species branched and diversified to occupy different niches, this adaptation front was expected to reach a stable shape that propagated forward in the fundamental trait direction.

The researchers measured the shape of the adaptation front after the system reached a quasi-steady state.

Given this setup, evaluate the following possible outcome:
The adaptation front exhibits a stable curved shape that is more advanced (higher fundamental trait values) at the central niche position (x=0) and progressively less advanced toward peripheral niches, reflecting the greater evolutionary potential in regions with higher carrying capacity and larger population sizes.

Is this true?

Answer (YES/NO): YES